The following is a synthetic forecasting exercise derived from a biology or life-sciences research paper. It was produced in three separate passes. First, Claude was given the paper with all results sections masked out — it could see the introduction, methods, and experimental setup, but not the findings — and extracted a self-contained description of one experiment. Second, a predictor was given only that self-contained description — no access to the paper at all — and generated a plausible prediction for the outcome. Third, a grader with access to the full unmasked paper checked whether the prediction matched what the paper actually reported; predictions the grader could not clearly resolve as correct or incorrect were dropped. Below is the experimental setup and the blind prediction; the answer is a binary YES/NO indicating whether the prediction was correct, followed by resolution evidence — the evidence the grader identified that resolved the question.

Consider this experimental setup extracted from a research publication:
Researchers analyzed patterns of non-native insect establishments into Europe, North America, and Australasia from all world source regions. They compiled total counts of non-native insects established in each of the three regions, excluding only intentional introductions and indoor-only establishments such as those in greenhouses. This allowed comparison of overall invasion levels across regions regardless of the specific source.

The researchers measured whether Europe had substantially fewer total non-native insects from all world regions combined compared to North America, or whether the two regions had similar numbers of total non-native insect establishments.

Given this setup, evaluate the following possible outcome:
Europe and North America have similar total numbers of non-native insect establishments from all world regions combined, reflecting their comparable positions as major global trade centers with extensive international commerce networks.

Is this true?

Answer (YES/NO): NO